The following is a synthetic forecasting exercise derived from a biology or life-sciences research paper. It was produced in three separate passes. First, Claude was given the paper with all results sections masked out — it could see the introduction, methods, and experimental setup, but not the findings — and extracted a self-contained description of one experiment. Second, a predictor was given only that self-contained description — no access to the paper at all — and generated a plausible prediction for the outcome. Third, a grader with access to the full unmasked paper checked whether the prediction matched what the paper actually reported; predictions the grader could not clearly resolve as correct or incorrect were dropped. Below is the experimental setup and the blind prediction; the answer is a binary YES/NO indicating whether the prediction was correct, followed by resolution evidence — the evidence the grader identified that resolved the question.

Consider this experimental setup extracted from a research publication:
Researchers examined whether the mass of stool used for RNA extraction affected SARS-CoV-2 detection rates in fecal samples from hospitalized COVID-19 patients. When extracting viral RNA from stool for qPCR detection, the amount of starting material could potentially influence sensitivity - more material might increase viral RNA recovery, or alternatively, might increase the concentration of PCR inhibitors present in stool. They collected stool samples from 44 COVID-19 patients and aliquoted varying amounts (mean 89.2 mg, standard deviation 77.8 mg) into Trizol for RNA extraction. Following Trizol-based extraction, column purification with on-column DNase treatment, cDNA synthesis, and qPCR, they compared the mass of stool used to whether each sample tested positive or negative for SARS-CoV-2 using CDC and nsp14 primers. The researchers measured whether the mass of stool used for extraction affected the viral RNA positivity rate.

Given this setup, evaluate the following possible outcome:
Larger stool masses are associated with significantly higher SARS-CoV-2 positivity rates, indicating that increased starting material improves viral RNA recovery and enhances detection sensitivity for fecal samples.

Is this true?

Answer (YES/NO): NO